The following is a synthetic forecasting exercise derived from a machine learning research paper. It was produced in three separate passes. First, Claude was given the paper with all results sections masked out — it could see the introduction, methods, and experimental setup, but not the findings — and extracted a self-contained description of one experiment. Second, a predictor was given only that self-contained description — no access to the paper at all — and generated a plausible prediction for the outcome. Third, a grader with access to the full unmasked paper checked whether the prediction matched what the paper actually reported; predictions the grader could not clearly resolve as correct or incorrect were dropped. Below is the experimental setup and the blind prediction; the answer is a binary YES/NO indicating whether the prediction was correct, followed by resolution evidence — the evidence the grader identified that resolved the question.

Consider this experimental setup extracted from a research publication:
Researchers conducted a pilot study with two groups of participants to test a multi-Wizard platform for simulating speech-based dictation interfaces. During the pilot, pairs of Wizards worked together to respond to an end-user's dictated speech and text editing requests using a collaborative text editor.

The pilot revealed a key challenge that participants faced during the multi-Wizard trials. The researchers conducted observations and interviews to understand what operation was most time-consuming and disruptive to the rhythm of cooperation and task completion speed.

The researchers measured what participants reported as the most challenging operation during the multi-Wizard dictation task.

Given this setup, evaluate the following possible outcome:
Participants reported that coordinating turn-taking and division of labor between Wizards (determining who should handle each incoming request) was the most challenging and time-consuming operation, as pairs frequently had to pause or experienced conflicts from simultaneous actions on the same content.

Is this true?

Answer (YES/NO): NO